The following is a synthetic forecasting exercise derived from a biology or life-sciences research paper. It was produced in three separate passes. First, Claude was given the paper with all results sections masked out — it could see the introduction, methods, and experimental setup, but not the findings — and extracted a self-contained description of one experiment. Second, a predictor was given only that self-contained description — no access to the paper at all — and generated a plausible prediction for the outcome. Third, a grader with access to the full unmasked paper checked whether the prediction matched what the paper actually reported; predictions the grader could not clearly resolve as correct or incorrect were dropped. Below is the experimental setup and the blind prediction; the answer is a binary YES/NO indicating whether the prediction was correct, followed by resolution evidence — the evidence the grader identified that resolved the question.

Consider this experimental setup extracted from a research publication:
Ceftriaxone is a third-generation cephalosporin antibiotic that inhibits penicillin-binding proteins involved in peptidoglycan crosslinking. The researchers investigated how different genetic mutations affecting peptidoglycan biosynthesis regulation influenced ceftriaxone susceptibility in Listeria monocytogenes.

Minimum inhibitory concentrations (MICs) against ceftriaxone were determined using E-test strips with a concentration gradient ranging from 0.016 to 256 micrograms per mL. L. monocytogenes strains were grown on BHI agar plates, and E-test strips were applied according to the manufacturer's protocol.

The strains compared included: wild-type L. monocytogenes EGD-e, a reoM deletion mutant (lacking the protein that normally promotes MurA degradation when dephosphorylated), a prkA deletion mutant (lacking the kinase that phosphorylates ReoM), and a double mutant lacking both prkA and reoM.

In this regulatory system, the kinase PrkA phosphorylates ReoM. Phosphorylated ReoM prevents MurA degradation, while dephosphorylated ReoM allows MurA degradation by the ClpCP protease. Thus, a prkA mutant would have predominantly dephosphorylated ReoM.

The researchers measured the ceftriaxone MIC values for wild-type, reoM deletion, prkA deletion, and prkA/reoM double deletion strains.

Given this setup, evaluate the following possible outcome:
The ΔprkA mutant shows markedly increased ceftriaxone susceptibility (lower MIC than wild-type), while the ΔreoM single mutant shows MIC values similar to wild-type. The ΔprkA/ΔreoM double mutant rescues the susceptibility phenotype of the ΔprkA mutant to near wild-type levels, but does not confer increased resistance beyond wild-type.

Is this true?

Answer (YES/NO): NO